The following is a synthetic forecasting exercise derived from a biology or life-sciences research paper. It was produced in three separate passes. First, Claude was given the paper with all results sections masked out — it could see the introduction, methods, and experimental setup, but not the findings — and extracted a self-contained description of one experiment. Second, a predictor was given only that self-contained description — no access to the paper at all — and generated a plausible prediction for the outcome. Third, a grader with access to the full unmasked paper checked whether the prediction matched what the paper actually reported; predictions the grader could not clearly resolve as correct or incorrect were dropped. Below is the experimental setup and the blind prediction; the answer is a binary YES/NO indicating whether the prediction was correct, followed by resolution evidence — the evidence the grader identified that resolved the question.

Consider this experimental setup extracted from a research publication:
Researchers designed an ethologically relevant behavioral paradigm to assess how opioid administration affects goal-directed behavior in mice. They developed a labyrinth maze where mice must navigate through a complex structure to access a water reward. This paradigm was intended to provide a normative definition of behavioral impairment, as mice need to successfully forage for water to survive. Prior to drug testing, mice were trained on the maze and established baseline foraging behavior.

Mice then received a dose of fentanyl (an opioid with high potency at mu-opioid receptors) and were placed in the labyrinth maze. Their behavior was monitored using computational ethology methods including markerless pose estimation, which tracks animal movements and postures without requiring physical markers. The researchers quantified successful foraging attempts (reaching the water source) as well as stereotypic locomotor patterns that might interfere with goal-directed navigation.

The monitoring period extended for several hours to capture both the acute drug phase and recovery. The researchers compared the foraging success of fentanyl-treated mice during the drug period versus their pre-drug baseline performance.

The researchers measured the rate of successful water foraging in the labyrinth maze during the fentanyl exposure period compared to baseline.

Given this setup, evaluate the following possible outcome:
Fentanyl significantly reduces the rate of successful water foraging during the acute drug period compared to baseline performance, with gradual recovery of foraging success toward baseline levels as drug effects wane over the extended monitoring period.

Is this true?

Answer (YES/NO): YES